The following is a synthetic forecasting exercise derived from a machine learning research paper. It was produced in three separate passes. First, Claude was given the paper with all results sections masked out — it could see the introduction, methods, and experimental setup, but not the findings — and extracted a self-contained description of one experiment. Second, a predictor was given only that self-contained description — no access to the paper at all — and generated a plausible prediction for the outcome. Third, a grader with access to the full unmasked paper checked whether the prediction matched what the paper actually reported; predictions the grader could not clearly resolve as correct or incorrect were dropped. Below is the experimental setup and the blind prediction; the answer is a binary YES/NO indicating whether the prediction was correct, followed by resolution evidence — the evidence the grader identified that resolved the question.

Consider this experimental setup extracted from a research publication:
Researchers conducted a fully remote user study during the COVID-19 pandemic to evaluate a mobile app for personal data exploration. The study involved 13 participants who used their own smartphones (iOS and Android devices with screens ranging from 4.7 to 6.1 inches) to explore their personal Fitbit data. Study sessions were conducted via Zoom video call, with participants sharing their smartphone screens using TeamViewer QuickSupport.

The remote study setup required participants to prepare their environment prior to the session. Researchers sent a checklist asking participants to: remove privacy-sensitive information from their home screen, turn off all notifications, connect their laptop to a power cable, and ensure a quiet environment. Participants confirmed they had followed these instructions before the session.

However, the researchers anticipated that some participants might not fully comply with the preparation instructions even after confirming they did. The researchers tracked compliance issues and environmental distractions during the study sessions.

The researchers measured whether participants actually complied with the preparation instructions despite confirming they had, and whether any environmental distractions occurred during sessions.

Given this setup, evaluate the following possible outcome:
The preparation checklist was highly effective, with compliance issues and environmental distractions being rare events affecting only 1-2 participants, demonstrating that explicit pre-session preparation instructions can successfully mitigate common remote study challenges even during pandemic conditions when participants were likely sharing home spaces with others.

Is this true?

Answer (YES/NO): NO